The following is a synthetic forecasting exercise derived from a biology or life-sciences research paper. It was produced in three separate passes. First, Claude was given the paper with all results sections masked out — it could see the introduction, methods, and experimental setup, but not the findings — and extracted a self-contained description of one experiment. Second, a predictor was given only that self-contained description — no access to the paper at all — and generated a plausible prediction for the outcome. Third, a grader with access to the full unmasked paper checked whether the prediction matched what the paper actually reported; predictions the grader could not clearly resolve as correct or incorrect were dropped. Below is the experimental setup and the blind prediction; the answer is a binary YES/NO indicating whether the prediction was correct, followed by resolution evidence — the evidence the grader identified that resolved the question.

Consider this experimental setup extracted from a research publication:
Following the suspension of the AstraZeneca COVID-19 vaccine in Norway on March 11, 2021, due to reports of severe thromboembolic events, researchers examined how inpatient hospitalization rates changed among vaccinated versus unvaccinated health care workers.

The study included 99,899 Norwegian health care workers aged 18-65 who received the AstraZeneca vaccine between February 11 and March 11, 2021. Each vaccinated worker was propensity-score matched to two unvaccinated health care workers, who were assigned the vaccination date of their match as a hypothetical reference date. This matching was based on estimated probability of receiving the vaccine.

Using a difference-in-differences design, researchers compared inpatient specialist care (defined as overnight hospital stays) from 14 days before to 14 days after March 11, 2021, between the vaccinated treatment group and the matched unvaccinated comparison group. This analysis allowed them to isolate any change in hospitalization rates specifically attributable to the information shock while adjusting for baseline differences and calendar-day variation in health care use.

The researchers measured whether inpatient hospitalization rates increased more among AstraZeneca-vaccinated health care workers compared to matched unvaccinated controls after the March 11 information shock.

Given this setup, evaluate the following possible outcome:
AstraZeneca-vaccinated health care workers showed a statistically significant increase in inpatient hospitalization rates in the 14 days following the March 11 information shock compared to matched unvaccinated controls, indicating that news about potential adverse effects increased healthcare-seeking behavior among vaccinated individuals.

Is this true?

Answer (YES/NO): NO